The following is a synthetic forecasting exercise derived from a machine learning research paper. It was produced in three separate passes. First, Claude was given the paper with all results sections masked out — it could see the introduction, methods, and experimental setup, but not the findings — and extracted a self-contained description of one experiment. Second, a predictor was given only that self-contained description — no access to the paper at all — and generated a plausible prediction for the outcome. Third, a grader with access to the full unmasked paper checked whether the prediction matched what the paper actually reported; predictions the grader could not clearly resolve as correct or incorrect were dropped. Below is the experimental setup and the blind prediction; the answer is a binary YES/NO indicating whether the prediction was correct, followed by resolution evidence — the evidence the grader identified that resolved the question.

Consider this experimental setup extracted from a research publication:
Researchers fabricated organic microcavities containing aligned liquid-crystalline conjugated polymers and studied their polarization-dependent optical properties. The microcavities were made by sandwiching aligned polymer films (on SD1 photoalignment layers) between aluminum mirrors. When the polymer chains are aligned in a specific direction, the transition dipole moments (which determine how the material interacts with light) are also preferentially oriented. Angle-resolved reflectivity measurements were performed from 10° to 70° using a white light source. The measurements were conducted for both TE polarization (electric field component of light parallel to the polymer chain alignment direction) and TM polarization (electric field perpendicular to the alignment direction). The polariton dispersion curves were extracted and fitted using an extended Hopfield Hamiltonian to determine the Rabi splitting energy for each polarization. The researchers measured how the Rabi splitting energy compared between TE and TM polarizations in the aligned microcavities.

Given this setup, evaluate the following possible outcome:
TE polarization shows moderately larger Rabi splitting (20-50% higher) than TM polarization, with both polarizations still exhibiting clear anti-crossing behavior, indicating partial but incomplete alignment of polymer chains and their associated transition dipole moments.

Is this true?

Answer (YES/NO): NO